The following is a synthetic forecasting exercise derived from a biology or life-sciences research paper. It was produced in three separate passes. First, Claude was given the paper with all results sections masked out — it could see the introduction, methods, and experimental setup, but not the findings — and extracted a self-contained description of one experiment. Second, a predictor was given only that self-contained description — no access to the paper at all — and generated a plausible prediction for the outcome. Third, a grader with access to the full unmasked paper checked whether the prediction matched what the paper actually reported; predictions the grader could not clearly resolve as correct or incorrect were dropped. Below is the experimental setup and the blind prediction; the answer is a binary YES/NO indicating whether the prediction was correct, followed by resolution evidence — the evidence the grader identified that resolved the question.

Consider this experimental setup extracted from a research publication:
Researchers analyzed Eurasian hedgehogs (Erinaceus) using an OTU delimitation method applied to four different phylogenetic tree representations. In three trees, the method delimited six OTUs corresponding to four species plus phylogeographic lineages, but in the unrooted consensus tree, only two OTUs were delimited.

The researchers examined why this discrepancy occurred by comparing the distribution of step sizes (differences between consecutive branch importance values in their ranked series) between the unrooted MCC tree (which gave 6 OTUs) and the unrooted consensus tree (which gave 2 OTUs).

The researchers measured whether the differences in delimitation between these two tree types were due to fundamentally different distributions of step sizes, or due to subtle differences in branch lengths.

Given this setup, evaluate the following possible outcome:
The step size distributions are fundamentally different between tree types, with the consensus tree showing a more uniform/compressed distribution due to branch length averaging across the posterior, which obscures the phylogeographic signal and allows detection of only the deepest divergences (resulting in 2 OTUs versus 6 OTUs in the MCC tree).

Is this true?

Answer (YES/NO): NO